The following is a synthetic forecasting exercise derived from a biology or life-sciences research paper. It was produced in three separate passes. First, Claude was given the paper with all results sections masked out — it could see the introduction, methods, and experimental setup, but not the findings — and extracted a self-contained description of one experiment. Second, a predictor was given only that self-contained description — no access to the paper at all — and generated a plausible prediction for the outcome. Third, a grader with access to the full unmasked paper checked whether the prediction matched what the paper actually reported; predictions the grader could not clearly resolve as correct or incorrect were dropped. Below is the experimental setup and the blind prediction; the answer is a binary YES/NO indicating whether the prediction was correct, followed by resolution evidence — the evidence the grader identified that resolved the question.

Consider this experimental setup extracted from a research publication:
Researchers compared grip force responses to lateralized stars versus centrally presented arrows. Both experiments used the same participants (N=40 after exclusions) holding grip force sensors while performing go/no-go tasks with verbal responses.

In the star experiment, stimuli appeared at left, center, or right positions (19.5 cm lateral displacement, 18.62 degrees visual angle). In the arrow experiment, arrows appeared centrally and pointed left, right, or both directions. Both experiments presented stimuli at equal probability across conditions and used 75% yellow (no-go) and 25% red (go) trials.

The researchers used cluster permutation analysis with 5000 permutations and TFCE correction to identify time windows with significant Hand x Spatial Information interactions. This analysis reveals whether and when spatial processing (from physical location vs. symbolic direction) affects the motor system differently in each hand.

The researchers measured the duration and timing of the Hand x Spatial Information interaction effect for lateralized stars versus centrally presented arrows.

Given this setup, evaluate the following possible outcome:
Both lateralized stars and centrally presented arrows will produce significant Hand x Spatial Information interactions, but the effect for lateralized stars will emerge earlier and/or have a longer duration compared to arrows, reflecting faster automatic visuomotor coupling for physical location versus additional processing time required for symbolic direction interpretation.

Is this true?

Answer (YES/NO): YES